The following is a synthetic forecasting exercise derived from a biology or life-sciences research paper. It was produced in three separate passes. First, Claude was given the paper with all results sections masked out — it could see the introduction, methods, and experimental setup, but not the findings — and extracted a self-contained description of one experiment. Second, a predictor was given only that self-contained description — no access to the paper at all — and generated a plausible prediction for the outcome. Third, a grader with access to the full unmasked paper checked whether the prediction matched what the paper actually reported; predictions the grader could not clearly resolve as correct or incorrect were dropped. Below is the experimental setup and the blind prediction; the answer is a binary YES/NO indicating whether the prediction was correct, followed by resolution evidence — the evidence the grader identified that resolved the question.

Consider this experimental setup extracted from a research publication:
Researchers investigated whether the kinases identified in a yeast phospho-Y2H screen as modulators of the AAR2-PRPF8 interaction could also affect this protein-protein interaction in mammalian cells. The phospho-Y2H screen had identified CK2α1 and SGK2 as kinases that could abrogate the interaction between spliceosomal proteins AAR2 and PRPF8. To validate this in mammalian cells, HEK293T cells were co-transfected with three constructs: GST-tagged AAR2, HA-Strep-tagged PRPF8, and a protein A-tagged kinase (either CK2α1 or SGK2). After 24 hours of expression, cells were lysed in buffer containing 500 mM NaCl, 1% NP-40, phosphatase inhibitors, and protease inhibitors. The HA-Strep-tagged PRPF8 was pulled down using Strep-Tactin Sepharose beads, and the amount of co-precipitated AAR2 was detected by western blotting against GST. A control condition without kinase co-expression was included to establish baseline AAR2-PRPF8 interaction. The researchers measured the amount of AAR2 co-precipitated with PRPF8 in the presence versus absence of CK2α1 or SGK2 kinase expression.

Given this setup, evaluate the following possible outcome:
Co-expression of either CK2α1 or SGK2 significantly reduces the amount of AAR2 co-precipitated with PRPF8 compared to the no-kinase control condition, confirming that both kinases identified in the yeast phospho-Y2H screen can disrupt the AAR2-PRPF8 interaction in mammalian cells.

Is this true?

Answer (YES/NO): YES